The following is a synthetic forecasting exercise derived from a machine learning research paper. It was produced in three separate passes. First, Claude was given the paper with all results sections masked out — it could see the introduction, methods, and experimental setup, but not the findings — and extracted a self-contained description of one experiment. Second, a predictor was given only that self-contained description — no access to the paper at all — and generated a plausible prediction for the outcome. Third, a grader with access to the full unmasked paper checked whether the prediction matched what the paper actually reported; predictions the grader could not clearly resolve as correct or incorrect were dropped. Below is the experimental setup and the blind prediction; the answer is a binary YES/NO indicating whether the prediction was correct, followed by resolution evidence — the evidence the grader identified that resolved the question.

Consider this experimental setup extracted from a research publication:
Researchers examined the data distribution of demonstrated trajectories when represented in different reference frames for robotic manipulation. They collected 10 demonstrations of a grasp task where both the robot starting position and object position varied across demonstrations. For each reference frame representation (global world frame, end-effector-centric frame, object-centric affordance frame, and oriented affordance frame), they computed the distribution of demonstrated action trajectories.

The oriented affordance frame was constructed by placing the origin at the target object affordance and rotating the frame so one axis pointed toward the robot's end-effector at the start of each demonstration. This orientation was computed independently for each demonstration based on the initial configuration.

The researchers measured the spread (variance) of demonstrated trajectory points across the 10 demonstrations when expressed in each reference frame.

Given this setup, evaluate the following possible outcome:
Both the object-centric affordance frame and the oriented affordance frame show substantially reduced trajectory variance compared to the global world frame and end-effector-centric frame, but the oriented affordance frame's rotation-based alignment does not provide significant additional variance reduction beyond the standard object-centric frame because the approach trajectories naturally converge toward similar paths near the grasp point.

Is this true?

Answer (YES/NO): NO